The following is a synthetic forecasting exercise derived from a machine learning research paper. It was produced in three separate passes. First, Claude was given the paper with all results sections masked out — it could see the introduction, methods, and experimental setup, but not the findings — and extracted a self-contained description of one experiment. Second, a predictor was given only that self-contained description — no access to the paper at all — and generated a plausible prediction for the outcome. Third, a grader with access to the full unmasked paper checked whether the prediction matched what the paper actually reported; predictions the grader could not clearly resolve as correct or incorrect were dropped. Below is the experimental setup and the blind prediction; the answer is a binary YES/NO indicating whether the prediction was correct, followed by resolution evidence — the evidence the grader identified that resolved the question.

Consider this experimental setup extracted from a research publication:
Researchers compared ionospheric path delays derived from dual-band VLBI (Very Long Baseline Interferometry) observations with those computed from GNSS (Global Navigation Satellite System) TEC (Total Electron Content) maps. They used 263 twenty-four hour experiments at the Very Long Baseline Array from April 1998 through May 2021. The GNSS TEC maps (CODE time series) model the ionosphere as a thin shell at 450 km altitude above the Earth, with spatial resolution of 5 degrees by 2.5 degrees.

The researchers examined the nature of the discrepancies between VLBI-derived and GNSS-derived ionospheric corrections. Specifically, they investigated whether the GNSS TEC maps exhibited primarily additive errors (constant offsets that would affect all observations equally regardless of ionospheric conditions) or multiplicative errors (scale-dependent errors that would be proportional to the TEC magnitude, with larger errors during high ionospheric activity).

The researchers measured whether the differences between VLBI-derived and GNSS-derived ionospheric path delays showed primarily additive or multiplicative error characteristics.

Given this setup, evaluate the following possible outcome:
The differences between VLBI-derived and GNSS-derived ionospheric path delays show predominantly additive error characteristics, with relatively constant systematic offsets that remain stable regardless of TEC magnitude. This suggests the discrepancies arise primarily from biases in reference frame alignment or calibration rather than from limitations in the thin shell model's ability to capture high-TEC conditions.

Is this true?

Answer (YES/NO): NO